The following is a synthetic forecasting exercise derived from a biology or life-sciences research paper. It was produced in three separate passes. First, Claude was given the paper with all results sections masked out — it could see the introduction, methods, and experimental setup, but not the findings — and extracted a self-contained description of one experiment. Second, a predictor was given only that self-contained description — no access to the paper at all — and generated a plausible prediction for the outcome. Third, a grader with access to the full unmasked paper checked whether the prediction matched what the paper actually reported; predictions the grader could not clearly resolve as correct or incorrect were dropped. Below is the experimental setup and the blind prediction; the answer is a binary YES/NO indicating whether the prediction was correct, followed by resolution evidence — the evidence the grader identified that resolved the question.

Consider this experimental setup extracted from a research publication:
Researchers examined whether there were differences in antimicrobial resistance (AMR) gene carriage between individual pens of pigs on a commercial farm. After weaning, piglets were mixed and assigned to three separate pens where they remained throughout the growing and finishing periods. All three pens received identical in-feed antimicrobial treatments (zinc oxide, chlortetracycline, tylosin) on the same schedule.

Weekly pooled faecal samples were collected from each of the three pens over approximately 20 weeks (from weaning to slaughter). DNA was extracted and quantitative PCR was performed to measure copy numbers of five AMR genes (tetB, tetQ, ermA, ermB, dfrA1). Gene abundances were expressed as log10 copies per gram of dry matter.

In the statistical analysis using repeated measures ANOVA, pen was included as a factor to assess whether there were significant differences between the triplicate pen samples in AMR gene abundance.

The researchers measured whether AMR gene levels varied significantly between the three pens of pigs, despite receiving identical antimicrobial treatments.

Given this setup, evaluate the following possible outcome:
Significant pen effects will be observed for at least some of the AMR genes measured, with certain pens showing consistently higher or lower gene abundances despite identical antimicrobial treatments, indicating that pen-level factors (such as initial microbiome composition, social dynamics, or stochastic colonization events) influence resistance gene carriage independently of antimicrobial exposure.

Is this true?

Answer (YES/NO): NO